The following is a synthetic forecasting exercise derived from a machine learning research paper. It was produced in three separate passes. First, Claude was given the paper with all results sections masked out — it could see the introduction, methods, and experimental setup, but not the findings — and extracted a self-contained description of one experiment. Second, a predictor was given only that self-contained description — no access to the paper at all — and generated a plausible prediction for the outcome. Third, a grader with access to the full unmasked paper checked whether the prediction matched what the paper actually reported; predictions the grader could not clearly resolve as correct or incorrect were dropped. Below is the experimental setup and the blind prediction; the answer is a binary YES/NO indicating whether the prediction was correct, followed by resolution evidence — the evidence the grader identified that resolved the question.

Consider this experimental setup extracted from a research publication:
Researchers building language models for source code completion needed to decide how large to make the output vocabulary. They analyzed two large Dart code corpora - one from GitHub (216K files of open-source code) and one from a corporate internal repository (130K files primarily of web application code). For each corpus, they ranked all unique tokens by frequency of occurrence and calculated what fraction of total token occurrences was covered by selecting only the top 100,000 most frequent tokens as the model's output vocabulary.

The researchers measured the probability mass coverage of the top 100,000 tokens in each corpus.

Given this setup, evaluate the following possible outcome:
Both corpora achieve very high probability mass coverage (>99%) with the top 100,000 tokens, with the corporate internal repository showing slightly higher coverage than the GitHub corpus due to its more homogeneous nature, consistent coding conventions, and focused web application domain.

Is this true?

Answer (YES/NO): NO